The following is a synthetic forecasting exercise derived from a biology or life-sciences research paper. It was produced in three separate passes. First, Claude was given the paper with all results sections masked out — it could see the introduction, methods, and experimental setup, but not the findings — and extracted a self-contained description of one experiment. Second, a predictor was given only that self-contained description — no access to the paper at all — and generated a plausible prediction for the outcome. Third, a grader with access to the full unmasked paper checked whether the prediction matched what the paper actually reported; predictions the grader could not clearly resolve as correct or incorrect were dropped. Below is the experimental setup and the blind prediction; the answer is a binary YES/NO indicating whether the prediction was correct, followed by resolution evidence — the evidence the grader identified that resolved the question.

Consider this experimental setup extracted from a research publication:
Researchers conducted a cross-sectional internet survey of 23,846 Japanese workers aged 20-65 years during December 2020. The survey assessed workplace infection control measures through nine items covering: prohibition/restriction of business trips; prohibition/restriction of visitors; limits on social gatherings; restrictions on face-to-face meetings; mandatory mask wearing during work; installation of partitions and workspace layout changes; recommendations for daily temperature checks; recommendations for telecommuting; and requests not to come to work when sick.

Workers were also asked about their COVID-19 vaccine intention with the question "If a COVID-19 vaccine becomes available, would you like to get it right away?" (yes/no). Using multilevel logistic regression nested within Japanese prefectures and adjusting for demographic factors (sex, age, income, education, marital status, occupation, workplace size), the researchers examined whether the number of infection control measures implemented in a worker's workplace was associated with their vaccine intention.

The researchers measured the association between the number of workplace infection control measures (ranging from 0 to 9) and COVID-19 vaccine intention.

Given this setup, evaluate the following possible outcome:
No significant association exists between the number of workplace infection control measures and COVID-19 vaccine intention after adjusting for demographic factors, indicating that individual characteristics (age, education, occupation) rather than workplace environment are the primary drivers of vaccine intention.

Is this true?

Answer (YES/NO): NO